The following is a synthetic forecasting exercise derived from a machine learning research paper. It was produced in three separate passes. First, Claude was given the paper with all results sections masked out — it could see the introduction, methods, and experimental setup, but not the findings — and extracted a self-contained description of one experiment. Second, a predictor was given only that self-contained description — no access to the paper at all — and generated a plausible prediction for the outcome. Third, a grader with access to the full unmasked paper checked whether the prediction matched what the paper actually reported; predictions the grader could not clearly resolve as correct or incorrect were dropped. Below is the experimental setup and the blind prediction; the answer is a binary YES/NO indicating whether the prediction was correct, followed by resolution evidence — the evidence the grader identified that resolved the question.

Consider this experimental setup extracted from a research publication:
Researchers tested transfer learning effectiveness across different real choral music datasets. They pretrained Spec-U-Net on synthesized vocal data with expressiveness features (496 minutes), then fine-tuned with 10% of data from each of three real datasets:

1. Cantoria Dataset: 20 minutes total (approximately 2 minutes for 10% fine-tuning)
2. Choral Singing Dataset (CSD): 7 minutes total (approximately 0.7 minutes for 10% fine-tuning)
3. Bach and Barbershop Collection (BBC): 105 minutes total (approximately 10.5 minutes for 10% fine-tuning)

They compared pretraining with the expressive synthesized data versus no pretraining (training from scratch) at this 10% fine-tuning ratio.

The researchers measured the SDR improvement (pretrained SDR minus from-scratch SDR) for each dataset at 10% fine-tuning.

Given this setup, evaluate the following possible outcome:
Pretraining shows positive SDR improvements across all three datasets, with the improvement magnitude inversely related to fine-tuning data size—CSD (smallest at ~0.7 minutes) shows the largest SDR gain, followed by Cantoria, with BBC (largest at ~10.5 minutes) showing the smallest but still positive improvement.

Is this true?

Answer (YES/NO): NO